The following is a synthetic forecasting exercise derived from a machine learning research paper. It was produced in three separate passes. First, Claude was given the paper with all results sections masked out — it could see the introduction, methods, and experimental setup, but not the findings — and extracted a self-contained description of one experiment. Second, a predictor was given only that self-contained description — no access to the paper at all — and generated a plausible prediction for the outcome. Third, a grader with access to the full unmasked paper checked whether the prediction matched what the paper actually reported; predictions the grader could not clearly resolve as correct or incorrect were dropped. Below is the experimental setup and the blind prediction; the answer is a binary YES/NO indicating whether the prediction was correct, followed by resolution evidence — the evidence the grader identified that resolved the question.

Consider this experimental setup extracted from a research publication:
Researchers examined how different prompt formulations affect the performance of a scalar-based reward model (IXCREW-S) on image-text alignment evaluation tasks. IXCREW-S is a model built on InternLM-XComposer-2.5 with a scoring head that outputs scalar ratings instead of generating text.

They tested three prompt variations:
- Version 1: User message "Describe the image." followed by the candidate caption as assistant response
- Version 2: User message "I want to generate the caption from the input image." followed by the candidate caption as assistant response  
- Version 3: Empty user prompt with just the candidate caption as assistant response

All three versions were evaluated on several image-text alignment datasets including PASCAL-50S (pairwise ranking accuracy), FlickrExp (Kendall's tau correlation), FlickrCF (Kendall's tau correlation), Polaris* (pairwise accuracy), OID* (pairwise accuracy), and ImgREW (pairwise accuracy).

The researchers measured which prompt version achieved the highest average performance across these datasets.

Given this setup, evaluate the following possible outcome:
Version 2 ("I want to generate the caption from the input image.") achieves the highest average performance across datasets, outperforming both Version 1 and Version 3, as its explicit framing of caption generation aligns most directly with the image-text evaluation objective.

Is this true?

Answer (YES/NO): YES